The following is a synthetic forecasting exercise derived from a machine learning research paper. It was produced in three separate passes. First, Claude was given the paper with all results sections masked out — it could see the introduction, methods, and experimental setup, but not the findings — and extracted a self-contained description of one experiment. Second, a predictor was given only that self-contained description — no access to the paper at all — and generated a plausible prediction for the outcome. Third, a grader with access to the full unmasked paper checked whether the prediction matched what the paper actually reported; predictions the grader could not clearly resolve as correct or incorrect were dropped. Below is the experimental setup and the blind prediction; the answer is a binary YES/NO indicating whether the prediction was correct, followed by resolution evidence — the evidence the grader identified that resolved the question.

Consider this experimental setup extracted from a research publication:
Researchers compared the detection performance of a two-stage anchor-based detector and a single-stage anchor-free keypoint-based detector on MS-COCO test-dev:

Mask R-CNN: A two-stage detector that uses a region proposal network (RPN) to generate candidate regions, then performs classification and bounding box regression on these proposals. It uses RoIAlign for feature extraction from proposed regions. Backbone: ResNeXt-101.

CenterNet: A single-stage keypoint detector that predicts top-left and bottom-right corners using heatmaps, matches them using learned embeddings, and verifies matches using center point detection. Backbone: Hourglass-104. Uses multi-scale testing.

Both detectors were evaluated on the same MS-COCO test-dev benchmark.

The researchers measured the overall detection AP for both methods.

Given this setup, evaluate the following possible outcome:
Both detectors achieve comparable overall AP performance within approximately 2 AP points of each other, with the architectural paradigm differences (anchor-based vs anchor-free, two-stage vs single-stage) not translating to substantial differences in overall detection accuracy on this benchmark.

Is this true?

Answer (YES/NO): NO